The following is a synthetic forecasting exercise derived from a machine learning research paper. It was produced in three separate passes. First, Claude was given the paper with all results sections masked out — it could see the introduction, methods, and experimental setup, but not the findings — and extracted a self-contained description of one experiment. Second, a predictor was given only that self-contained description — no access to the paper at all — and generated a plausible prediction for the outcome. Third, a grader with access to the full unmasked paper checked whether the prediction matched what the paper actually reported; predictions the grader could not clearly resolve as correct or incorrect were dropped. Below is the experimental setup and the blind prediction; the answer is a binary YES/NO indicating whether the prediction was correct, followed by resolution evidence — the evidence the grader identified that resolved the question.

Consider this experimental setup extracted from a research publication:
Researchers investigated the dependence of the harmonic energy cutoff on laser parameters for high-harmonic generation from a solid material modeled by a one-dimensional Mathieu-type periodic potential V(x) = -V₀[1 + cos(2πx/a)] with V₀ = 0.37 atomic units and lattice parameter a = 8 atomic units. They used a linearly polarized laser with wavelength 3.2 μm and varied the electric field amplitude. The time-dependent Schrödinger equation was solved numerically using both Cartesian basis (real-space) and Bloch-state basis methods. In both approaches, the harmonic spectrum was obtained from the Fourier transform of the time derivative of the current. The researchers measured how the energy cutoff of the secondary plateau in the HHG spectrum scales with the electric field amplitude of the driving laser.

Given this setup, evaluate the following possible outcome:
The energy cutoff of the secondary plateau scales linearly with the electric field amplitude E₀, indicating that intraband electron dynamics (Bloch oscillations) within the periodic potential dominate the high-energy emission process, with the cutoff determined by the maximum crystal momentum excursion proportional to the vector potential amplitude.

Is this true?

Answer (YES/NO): YES